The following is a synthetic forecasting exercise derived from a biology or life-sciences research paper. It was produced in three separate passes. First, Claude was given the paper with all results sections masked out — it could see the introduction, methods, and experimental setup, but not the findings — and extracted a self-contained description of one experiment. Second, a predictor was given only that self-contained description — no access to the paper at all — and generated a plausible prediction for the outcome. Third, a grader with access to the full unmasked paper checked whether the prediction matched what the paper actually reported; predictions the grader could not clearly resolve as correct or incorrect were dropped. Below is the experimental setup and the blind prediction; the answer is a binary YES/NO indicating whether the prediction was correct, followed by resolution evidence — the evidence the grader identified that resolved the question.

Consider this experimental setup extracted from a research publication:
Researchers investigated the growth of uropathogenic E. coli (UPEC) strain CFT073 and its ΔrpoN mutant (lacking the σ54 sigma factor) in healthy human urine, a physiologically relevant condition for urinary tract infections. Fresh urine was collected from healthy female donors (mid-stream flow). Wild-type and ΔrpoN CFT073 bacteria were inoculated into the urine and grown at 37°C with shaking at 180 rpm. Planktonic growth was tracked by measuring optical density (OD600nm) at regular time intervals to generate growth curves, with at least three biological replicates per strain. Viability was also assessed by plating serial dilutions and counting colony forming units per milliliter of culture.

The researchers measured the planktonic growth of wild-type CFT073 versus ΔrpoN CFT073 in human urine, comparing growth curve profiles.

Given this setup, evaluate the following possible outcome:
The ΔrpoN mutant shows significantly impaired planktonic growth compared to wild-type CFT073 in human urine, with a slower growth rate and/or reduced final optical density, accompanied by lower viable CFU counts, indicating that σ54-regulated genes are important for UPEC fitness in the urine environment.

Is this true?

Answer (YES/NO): NO